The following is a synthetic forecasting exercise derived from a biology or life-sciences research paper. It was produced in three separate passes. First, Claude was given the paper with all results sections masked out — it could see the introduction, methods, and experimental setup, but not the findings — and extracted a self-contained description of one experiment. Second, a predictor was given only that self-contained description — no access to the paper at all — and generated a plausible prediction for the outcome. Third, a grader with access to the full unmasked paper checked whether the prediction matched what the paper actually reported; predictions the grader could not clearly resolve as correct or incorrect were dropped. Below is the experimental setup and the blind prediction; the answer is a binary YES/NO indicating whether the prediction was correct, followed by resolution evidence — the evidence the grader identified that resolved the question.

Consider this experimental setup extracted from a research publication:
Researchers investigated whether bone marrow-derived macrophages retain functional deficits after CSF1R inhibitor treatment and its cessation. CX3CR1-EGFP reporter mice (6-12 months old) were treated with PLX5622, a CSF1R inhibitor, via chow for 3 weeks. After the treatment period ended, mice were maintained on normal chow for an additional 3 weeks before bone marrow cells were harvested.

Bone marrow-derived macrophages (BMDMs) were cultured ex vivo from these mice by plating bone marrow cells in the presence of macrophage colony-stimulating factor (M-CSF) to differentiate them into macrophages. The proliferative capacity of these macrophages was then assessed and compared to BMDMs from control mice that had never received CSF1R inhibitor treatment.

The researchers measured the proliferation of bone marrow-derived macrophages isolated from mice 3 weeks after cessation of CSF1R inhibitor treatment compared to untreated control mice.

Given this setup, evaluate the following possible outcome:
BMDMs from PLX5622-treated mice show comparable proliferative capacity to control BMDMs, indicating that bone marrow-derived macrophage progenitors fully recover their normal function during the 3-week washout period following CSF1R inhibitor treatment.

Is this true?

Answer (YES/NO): NO